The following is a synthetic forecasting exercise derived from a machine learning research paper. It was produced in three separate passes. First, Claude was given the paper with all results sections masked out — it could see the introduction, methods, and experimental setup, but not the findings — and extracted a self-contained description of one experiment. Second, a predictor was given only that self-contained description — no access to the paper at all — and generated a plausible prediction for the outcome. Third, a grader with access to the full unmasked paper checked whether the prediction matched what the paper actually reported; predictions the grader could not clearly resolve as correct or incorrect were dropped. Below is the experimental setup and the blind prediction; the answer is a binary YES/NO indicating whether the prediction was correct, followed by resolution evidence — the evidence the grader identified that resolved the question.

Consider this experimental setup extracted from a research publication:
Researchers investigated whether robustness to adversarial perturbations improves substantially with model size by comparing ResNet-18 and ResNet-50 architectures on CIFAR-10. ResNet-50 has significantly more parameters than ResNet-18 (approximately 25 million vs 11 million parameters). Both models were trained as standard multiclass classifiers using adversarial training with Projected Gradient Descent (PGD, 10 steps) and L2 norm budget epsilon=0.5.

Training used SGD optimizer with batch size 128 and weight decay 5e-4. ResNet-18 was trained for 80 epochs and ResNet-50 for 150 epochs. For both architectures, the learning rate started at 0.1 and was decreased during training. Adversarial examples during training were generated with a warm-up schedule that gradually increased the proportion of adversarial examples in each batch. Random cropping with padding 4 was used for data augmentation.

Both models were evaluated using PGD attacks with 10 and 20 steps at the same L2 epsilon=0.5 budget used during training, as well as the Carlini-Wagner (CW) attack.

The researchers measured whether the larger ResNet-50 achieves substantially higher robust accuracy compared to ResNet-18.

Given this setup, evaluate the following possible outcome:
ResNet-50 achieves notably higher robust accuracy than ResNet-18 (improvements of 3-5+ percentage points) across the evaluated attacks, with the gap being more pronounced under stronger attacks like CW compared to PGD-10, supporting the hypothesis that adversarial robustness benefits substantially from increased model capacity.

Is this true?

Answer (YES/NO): NO